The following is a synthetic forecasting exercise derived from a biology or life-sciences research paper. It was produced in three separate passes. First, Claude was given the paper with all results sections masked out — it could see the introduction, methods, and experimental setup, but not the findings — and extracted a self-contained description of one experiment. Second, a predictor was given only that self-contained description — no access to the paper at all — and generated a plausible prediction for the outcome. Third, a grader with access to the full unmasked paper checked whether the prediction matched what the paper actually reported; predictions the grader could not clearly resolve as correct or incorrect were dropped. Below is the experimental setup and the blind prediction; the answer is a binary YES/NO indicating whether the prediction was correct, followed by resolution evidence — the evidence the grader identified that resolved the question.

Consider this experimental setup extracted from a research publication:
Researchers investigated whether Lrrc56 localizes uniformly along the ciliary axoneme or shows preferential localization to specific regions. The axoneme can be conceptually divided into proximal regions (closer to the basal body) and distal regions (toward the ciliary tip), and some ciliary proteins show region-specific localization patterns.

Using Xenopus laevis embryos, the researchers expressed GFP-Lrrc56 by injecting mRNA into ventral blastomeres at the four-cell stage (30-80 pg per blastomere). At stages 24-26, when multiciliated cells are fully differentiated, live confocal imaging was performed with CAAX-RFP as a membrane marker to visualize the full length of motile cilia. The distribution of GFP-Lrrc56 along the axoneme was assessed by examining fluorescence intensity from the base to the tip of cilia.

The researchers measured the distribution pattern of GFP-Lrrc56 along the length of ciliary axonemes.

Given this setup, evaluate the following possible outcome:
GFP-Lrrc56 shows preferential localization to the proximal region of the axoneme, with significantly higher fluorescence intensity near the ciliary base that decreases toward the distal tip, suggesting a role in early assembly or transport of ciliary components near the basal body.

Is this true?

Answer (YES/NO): NO